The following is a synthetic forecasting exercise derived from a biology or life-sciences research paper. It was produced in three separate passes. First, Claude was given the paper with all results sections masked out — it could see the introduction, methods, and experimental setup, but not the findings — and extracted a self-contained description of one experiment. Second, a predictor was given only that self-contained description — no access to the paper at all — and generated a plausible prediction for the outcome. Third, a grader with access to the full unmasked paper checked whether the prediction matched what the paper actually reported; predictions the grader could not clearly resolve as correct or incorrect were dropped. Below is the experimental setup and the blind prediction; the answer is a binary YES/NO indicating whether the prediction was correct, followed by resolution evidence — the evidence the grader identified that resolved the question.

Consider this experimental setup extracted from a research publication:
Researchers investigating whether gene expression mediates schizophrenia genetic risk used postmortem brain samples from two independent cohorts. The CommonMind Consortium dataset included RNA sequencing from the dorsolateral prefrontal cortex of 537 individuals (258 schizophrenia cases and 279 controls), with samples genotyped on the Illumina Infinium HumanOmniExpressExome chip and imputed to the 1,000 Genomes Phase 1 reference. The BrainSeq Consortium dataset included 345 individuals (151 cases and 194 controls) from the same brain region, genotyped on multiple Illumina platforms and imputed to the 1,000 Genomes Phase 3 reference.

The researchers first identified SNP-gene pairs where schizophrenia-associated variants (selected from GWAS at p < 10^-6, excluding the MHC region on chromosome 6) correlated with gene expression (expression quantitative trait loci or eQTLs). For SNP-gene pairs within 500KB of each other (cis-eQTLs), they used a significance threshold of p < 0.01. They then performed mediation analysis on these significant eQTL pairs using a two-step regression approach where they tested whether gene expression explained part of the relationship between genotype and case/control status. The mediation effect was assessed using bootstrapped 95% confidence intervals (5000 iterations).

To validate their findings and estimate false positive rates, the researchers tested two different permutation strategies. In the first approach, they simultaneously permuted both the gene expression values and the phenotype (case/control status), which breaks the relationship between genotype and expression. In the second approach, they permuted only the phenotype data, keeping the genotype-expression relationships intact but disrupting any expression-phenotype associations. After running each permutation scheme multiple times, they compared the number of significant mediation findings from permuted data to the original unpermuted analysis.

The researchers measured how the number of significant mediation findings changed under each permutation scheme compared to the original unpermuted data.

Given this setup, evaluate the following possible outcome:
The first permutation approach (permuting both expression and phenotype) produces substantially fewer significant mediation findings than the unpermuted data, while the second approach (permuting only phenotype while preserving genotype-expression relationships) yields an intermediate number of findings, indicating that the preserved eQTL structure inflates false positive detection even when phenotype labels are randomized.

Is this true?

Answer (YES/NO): YES